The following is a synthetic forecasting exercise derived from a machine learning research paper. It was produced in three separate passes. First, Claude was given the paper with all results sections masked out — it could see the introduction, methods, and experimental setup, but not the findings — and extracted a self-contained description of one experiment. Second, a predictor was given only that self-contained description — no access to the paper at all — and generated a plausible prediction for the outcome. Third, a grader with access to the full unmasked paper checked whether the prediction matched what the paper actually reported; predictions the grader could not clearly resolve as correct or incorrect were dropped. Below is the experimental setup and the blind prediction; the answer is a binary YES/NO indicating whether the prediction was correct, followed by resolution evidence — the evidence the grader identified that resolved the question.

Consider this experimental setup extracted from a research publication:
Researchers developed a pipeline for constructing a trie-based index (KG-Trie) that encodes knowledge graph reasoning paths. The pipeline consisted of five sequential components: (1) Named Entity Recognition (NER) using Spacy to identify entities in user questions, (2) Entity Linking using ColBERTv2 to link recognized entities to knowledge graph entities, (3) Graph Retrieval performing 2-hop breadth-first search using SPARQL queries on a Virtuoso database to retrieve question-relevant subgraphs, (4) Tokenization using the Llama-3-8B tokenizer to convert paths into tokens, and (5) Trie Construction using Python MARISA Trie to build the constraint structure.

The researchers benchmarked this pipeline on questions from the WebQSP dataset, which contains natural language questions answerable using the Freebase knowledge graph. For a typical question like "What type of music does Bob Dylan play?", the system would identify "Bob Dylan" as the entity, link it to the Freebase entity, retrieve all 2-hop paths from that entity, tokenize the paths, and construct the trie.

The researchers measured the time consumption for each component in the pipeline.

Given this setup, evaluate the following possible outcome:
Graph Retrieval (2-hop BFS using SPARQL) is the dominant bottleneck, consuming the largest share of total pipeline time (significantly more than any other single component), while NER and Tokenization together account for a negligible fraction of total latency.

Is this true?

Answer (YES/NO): NO